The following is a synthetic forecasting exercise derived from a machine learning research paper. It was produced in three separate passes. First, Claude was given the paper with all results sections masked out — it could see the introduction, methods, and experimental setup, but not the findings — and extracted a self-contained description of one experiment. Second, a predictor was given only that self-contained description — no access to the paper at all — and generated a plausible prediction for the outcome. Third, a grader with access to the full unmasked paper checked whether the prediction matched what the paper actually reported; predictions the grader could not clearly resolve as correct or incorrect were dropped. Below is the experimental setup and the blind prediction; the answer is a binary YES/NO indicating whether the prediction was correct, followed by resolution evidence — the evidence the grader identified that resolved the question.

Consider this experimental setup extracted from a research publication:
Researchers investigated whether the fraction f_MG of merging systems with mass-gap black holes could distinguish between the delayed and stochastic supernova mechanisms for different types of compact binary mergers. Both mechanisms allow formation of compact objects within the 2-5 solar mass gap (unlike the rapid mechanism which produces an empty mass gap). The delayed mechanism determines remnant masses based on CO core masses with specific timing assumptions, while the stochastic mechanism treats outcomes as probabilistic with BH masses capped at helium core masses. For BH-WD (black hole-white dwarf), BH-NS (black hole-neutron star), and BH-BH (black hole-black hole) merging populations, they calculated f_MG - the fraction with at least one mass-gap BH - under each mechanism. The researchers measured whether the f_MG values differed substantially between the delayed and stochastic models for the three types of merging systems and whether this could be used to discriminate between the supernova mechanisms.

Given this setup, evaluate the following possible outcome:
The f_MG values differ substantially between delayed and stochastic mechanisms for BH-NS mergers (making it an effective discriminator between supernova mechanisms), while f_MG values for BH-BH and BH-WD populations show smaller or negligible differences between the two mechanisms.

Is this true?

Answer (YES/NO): NO